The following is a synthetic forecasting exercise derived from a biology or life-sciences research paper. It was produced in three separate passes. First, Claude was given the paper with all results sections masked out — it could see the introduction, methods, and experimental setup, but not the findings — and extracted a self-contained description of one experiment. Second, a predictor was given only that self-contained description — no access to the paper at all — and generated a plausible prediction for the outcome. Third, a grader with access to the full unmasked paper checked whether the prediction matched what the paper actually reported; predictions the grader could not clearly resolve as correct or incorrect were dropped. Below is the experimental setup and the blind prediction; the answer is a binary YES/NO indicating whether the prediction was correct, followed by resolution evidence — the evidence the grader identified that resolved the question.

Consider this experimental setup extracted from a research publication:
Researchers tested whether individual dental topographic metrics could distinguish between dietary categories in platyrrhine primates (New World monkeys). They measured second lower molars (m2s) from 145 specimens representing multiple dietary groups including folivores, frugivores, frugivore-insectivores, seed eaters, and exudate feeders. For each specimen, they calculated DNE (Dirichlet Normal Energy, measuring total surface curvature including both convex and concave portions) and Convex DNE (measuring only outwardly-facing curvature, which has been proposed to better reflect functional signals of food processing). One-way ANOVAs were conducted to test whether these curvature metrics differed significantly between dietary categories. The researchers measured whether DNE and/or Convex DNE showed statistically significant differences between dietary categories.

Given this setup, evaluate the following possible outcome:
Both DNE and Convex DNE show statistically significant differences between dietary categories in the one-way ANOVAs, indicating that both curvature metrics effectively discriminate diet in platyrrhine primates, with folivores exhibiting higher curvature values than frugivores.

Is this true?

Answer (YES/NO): NO